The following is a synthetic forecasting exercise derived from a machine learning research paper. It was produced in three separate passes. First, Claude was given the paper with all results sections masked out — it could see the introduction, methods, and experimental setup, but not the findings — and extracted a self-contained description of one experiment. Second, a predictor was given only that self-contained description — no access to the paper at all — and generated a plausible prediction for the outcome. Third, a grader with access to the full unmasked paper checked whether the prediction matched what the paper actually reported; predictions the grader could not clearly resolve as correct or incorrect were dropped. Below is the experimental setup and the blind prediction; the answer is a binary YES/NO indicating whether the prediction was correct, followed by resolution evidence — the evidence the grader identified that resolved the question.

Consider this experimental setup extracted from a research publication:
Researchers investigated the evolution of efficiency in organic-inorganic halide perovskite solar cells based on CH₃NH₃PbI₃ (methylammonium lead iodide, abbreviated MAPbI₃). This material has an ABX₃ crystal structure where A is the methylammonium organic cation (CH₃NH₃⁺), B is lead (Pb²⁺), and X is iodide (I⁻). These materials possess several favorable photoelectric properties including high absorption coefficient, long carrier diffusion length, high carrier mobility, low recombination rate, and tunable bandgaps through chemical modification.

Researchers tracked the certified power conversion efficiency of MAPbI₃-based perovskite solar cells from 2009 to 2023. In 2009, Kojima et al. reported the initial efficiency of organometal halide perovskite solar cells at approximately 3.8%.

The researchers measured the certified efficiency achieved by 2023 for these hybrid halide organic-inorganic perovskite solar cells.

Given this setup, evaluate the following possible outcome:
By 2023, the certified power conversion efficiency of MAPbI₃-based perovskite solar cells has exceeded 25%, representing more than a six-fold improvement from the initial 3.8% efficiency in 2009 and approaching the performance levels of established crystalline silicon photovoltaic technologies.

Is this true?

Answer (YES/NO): YES